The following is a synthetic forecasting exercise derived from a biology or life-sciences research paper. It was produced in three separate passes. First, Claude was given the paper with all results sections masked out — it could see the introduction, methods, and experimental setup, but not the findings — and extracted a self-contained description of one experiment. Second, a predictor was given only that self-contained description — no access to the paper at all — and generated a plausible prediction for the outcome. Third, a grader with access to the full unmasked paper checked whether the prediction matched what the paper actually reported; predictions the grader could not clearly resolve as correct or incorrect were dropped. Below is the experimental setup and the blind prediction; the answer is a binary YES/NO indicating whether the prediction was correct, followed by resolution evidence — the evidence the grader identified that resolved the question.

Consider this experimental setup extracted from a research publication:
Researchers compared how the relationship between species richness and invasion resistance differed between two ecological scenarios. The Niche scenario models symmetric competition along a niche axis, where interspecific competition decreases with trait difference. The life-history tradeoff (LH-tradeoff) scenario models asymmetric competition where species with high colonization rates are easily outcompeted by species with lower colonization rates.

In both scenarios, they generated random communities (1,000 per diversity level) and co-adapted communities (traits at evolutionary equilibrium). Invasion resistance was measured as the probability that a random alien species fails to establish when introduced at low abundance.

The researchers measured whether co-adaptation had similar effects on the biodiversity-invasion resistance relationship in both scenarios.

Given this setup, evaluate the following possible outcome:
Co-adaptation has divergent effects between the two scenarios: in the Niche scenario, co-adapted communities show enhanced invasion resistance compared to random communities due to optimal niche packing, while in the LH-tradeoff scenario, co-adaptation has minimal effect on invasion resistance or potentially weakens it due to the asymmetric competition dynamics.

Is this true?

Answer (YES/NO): YES